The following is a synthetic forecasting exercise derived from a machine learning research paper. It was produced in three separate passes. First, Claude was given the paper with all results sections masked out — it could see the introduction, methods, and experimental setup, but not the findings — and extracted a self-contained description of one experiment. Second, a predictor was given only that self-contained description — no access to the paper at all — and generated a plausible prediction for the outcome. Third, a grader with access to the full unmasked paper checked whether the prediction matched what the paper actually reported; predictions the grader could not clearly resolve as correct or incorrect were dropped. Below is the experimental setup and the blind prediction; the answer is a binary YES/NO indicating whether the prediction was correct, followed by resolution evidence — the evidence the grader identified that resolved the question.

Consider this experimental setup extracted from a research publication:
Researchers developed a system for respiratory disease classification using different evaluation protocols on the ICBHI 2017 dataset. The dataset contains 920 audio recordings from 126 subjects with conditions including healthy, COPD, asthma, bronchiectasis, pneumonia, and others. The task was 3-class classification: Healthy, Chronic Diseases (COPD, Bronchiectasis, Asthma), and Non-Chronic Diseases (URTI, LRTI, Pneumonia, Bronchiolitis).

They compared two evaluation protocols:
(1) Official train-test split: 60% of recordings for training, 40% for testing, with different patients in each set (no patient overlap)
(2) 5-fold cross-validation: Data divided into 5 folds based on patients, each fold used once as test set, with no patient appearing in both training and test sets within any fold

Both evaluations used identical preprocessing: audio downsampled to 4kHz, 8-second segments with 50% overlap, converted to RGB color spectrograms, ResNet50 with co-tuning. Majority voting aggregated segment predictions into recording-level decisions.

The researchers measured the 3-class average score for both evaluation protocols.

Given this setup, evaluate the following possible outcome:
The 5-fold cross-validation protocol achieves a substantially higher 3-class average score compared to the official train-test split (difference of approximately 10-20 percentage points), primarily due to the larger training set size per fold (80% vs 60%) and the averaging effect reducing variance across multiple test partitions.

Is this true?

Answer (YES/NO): NO